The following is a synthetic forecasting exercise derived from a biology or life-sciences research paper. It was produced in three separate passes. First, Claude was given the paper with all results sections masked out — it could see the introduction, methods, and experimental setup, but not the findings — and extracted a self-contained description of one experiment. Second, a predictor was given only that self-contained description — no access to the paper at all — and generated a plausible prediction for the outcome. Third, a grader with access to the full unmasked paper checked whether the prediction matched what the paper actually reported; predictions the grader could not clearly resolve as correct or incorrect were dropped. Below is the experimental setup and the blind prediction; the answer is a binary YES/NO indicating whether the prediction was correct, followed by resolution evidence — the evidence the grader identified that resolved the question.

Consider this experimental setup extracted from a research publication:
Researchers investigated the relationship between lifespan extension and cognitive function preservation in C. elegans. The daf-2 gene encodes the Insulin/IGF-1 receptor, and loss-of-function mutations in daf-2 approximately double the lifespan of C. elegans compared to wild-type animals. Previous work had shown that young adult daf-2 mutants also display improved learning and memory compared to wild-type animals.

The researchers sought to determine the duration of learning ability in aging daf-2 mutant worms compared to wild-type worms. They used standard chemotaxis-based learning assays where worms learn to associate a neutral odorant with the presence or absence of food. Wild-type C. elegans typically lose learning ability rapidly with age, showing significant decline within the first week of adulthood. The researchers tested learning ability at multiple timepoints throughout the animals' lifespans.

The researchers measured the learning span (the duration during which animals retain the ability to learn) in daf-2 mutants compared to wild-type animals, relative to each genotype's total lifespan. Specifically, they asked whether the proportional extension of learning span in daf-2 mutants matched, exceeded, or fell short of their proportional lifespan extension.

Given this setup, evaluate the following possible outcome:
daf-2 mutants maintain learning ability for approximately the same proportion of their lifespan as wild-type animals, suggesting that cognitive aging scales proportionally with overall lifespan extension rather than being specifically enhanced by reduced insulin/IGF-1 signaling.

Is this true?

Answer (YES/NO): NO